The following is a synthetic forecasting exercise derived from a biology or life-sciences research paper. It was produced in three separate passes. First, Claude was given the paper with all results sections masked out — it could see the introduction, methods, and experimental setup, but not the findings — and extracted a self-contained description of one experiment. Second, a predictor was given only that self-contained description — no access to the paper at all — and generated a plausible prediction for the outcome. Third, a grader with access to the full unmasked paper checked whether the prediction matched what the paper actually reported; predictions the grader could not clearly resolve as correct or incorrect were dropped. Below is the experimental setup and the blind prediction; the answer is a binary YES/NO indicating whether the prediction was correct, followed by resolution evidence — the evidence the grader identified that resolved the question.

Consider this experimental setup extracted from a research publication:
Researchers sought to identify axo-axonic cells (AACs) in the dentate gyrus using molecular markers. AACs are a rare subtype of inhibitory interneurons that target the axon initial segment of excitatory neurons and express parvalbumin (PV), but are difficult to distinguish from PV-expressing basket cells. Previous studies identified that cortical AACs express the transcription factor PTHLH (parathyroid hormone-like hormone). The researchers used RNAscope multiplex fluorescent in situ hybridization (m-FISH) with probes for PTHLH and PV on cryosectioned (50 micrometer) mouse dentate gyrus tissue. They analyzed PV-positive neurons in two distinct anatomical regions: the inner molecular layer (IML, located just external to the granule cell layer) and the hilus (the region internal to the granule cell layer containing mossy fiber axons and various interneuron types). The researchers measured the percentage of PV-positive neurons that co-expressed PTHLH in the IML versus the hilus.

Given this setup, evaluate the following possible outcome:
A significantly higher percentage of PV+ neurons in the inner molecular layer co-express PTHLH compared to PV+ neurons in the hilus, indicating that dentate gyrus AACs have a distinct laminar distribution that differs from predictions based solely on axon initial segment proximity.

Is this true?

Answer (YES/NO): YES